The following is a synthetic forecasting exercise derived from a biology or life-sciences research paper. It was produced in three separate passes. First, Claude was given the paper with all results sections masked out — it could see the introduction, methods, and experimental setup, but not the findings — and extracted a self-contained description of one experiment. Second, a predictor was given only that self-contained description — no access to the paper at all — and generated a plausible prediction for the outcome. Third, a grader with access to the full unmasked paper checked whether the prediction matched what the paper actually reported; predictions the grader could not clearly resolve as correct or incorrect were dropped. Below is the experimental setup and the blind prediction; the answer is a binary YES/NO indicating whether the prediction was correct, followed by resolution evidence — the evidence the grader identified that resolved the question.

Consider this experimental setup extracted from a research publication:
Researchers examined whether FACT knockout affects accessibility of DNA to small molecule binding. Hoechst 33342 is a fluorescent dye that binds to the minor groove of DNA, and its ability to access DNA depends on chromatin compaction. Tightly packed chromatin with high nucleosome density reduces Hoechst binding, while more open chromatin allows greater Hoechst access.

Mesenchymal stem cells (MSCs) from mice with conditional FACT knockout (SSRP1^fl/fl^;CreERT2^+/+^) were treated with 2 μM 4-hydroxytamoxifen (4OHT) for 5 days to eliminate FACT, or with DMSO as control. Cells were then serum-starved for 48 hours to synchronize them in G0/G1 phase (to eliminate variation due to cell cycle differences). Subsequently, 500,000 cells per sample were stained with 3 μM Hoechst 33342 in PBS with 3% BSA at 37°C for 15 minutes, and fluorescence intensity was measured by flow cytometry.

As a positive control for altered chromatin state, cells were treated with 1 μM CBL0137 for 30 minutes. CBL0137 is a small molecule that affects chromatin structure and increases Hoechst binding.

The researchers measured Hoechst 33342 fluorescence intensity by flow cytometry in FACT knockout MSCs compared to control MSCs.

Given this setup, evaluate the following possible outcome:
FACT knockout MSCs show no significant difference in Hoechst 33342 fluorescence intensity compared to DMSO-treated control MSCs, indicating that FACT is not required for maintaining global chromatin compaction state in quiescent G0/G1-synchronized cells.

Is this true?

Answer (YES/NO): NO